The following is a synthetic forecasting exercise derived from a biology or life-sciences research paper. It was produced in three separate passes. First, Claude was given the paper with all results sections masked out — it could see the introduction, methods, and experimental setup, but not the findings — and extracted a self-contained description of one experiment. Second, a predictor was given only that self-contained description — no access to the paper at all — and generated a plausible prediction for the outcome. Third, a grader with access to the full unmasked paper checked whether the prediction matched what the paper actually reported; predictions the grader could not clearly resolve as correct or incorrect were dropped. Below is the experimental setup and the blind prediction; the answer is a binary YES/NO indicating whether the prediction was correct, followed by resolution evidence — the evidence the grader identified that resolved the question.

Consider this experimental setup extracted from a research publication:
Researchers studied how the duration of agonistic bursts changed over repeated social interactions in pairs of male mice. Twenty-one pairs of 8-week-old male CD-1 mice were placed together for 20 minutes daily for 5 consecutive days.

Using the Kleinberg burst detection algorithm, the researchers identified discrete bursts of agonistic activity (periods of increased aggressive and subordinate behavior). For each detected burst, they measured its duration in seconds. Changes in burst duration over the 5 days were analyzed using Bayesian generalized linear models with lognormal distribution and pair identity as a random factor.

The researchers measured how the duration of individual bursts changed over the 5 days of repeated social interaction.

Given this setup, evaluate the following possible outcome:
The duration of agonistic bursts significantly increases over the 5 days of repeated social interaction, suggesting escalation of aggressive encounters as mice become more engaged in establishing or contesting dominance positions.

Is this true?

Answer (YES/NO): YES